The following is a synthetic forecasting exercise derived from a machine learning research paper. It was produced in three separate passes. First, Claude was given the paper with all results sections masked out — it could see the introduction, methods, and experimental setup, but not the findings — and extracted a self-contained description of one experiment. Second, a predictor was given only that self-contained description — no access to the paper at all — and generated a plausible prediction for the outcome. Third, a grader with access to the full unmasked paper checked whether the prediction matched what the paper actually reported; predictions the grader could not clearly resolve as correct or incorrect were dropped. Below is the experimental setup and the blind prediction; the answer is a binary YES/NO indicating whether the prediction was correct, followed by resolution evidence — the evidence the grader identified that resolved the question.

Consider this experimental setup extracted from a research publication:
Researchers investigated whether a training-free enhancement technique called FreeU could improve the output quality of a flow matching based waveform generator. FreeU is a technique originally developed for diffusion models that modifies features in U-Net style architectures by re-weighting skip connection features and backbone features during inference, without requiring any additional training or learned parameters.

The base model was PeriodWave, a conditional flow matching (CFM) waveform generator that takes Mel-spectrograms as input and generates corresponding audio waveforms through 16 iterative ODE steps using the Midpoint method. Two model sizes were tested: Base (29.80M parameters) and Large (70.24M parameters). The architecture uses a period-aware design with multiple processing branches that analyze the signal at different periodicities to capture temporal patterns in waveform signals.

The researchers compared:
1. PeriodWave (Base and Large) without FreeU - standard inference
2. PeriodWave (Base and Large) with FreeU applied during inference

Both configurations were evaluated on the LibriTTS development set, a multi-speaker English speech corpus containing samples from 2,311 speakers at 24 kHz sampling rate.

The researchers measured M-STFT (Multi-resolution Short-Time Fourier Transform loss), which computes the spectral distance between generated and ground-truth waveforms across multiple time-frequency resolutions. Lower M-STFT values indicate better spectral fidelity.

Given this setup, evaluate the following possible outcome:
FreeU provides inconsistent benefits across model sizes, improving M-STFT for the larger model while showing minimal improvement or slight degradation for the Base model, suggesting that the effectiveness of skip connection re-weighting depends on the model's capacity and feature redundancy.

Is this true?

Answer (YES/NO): NO